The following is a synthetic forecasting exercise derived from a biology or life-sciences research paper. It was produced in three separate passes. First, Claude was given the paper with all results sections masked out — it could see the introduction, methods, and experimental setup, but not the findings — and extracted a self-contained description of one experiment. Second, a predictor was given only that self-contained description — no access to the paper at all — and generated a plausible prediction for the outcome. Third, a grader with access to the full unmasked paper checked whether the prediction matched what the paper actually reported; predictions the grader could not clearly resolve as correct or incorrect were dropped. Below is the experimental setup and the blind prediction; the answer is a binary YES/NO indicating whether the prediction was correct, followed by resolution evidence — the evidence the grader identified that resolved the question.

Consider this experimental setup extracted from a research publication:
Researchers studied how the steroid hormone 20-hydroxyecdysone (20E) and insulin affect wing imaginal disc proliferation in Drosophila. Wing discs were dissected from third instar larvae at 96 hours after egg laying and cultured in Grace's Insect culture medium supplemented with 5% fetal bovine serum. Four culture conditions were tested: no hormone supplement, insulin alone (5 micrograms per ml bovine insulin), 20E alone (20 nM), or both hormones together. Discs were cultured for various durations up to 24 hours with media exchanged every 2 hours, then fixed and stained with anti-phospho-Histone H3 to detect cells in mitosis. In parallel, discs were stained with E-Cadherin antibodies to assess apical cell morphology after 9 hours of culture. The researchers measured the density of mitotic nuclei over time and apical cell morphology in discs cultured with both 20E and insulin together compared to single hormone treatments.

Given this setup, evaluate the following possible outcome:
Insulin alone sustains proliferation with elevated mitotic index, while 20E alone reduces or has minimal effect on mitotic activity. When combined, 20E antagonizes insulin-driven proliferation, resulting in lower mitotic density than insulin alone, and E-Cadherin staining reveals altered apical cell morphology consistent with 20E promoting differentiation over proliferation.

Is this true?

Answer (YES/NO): NO